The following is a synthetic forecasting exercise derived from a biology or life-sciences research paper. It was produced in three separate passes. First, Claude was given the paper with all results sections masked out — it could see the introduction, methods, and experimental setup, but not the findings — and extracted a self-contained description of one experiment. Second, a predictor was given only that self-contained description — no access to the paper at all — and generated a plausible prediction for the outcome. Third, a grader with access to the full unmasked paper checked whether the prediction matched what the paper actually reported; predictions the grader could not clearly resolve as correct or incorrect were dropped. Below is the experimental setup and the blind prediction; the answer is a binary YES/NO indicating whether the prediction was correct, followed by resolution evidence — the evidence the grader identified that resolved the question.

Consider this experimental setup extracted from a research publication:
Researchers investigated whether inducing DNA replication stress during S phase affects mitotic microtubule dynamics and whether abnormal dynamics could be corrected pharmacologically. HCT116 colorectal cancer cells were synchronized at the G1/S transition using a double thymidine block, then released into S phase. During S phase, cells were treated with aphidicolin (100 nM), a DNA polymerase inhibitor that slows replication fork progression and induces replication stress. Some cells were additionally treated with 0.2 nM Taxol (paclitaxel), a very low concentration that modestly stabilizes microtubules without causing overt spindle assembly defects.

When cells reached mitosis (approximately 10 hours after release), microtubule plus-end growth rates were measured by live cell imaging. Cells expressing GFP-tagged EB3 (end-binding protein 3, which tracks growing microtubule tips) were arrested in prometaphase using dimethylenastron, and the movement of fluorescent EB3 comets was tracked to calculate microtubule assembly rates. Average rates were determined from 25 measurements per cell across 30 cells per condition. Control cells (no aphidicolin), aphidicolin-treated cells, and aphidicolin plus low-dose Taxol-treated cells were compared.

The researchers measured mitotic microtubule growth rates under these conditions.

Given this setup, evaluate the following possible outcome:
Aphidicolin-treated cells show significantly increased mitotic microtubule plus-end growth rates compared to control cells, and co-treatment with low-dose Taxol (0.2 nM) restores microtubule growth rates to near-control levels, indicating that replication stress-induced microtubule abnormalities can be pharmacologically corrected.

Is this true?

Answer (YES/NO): YES